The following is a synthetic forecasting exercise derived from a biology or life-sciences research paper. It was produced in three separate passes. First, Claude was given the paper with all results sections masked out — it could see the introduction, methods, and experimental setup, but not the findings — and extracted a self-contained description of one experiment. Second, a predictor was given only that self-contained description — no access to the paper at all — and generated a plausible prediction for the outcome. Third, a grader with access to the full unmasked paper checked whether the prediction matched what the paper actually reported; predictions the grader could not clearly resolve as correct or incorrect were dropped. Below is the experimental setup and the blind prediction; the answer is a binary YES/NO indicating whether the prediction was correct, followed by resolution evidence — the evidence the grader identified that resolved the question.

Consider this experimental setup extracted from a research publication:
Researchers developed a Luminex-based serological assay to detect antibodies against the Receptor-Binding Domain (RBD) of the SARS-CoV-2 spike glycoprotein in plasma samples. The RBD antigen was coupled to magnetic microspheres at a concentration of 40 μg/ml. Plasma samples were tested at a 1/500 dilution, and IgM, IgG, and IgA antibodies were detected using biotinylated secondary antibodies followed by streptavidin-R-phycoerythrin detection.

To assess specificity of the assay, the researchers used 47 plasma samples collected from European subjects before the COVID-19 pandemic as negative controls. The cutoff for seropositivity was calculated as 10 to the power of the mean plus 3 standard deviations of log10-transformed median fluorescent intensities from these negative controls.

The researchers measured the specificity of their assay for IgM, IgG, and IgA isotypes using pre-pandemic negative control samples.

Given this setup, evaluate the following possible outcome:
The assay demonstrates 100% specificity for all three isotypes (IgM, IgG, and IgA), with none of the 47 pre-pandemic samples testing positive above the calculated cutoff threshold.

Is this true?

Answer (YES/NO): NO